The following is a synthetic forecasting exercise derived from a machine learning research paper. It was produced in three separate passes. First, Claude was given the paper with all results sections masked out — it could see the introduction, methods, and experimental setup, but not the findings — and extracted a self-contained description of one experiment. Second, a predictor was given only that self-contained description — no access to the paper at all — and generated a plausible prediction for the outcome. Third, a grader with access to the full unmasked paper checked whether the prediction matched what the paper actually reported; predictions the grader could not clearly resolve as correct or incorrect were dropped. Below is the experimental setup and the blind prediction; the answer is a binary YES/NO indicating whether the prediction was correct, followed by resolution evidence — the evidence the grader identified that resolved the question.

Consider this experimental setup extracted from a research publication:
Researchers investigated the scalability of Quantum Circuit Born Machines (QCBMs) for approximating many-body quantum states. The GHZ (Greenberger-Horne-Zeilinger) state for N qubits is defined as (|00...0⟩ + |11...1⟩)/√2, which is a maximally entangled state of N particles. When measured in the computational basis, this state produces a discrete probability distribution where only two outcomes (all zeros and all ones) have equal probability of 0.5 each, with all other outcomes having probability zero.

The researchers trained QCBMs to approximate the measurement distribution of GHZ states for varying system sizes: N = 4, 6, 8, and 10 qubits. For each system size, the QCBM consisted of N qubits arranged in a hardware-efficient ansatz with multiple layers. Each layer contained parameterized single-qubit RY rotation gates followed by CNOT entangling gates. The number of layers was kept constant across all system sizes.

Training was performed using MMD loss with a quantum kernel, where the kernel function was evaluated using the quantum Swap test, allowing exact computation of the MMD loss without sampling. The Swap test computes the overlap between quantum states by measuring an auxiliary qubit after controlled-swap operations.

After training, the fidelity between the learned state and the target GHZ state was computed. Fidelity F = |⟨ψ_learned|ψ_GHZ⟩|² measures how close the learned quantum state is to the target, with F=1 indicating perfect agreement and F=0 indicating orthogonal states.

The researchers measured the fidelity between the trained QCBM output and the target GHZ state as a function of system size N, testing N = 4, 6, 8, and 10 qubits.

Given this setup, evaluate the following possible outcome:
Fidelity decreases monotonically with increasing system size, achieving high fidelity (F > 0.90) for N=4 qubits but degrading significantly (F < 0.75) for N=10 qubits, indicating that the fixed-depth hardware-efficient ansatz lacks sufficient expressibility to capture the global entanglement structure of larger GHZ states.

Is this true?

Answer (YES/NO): NO